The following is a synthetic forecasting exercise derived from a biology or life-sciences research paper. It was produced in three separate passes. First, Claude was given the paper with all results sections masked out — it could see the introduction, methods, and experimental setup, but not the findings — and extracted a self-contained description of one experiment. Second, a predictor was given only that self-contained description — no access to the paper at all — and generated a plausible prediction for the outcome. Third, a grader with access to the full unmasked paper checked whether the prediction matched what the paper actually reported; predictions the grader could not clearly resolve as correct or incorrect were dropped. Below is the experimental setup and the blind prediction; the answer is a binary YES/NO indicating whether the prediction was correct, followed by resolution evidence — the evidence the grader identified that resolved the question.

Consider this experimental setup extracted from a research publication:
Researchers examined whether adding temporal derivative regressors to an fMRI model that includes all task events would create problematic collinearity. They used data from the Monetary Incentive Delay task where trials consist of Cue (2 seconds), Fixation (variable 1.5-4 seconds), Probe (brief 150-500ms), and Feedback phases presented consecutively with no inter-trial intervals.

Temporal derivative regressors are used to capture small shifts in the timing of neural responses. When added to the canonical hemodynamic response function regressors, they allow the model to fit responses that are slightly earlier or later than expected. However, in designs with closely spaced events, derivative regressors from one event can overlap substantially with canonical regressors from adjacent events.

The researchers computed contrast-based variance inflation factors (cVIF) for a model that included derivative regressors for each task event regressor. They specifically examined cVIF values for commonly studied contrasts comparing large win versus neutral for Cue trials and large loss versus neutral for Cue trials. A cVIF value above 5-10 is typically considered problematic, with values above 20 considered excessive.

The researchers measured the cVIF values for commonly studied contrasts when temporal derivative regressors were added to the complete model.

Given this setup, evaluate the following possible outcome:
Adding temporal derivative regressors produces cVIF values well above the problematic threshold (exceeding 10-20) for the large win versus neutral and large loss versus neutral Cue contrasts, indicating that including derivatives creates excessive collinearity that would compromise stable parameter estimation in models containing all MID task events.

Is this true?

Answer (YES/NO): YES